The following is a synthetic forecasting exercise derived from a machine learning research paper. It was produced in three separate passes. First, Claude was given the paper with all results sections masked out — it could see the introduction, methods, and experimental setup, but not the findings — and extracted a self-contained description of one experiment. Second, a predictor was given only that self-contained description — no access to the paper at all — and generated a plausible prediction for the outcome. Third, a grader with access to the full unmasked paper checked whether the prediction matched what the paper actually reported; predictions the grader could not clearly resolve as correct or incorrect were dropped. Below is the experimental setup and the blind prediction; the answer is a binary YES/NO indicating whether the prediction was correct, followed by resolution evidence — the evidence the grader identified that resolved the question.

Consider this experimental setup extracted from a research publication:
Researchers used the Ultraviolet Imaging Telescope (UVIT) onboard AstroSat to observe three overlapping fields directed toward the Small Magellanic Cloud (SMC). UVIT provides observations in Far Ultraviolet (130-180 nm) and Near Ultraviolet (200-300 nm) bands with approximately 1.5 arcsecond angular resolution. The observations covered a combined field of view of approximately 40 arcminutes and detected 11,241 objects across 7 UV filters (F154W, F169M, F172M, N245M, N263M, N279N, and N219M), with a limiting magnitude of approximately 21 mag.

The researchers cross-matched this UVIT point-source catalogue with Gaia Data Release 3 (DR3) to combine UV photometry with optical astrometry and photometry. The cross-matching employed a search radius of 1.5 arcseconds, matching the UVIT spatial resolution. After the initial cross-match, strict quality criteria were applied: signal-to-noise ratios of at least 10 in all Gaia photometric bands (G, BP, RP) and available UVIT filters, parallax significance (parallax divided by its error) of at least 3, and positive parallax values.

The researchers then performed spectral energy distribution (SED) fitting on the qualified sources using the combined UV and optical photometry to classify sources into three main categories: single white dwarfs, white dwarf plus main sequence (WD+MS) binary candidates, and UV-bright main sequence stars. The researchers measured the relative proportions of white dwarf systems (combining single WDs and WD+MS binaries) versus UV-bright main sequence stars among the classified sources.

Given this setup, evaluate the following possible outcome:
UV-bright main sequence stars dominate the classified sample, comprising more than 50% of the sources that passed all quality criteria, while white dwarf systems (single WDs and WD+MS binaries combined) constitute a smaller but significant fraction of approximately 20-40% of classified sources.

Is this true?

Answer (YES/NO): YES